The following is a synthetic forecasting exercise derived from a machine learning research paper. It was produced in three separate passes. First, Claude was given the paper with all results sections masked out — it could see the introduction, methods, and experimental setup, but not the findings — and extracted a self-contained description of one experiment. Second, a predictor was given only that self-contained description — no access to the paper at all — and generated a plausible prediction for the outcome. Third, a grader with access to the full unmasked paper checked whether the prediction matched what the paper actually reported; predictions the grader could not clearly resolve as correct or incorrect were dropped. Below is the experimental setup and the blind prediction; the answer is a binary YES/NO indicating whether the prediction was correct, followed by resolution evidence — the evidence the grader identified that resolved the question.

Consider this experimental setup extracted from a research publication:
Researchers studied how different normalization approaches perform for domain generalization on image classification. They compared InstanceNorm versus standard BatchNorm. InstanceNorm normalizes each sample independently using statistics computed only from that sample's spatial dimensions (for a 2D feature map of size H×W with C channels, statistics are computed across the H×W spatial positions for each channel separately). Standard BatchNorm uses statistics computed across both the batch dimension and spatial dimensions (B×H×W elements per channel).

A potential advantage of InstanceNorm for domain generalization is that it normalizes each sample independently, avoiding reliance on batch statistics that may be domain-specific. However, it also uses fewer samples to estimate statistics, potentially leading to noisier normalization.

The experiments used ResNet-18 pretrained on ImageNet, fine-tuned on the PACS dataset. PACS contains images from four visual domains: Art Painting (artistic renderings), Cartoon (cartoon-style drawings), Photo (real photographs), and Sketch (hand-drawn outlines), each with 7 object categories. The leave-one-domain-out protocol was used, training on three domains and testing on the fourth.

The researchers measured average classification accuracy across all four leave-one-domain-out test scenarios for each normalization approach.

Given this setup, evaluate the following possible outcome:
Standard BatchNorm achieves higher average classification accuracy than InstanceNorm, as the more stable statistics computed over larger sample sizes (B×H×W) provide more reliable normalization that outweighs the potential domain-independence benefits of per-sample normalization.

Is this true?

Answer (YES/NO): YES